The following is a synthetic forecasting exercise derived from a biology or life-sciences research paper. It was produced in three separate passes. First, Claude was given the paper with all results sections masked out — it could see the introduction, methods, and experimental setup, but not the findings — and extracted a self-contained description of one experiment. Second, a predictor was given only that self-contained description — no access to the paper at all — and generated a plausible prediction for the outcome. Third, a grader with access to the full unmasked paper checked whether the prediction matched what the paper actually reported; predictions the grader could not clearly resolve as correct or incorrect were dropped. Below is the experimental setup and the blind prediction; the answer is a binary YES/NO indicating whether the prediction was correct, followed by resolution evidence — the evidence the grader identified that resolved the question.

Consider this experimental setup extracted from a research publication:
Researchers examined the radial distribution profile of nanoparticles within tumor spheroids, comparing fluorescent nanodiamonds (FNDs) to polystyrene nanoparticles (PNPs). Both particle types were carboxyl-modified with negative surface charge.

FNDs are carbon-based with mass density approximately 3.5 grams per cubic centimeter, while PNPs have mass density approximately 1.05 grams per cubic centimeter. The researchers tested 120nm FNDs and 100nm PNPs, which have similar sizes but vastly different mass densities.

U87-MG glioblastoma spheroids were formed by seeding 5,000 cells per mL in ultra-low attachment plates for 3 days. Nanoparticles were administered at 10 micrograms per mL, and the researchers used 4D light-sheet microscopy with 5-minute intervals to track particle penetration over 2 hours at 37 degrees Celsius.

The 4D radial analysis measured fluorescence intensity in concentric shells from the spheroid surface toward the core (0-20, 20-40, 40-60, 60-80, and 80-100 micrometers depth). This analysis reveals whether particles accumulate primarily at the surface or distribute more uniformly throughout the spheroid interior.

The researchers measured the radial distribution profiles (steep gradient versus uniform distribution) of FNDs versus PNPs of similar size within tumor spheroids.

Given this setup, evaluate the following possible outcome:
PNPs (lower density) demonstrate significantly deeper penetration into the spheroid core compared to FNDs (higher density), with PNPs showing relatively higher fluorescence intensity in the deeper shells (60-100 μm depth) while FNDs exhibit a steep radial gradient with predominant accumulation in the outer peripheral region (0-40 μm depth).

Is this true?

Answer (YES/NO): YES